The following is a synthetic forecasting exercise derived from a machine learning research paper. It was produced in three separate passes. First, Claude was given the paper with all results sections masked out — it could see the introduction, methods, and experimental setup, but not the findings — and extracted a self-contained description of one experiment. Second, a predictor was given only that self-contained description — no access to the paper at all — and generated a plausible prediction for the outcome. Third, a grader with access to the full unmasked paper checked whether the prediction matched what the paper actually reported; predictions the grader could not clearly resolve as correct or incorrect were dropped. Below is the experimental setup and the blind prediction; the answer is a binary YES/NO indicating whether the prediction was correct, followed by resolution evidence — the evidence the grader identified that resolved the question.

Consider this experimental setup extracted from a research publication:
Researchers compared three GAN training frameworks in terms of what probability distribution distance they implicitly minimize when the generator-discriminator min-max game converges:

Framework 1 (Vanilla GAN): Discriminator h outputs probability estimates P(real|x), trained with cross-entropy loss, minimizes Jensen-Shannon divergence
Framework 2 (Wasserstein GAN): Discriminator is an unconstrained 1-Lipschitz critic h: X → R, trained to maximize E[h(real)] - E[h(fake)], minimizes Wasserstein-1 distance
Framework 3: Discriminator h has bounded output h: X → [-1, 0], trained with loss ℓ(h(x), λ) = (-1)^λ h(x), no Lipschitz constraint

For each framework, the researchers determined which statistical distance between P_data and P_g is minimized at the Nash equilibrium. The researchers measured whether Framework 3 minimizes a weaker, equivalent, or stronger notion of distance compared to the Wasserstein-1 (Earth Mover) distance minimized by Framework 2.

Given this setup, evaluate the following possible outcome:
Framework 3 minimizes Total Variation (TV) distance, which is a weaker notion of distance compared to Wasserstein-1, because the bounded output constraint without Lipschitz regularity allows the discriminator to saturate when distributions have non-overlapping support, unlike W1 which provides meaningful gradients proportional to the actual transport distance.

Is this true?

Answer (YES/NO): NO